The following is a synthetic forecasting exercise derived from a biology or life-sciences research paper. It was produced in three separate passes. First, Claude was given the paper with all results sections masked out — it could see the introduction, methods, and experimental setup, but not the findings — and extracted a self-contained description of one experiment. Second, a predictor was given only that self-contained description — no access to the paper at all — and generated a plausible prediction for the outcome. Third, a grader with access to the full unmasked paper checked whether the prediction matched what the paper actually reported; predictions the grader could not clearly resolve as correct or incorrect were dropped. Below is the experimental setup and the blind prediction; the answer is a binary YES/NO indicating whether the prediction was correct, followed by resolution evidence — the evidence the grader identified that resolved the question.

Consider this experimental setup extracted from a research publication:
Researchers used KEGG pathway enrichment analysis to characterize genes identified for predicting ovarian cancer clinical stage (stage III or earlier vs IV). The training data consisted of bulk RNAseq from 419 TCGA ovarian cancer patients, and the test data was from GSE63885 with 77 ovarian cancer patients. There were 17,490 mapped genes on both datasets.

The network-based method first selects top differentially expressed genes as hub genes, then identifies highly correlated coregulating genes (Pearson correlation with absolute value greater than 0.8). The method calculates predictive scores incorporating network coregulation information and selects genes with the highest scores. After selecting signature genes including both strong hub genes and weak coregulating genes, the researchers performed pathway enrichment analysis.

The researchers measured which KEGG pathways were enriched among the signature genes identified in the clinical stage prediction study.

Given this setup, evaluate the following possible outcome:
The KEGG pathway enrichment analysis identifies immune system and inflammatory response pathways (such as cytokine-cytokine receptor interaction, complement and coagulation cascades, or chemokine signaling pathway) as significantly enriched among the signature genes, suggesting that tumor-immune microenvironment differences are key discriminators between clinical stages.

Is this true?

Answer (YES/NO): NO